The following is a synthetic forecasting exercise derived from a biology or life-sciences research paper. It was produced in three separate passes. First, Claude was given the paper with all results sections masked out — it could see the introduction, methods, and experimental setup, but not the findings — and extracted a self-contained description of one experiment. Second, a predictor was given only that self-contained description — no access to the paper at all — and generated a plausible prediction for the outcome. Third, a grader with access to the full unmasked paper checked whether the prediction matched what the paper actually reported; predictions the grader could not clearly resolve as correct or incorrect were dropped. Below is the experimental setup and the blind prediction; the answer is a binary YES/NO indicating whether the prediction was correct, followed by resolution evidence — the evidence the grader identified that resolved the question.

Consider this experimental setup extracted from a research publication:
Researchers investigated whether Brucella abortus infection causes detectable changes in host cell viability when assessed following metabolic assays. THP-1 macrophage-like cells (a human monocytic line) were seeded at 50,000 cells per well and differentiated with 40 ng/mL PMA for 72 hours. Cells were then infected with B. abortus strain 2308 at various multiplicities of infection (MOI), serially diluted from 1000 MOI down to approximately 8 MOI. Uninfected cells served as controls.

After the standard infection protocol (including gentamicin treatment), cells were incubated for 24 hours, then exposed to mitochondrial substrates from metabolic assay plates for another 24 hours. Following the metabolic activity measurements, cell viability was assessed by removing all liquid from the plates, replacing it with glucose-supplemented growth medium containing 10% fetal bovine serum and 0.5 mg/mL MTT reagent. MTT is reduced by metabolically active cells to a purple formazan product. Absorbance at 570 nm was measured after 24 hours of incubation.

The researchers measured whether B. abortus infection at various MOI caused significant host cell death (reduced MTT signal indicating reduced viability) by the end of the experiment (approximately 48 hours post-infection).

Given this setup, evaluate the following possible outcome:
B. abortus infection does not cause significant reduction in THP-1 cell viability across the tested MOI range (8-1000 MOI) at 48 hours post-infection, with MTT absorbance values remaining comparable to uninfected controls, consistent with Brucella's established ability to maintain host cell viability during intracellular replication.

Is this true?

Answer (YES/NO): YES